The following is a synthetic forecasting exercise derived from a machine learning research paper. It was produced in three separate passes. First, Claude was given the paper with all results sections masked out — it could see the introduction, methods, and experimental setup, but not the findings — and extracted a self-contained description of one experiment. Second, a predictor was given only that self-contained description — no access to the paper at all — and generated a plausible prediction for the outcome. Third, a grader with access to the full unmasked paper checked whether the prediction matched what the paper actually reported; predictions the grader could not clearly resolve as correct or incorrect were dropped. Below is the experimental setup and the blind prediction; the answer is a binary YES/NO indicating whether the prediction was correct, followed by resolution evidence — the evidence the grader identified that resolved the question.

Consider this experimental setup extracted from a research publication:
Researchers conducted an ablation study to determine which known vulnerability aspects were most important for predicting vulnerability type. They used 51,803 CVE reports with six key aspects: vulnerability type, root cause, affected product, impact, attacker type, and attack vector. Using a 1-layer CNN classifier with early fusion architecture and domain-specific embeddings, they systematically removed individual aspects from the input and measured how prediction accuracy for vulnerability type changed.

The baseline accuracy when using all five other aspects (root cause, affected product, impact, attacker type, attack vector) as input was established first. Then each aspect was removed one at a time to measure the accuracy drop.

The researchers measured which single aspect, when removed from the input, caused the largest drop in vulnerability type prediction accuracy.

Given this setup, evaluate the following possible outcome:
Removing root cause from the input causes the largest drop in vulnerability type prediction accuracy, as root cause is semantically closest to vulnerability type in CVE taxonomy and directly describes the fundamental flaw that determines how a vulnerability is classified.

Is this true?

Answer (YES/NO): NO